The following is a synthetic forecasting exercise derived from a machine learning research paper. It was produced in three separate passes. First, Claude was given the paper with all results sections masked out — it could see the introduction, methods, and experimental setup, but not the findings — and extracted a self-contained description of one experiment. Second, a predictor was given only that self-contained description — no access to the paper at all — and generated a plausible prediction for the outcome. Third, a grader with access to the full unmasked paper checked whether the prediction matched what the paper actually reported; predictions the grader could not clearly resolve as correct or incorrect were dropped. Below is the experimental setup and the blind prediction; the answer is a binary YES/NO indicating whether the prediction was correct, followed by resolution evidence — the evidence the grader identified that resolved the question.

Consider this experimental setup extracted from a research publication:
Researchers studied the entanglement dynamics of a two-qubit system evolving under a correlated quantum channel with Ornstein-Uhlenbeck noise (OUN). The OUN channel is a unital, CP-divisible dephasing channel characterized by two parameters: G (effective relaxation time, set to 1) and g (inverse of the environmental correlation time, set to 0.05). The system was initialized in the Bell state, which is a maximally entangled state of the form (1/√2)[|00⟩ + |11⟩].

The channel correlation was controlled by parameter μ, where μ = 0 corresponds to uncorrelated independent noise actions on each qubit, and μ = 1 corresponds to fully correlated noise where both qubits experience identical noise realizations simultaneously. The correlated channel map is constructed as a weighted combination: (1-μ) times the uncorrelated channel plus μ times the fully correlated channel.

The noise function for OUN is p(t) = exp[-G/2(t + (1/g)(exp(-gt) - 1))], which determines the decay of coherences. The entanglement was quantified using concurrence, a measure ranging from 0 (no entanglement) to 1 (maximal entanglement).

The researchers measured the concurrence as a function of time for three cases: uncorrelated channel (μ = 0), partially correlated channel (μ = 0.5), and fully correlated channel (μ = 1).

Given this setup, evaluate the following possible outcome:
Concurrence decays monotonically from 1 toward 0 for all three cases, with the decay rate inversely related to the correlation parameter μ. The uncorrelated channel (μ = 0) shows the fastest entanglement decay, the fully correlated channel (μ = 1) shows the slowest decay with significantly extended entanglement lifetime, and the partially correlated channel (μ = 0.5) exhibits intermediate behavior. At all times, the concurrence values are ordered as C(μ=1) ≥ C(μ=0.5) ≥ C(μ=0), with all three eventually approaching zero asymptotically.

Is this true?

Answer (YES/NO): NO